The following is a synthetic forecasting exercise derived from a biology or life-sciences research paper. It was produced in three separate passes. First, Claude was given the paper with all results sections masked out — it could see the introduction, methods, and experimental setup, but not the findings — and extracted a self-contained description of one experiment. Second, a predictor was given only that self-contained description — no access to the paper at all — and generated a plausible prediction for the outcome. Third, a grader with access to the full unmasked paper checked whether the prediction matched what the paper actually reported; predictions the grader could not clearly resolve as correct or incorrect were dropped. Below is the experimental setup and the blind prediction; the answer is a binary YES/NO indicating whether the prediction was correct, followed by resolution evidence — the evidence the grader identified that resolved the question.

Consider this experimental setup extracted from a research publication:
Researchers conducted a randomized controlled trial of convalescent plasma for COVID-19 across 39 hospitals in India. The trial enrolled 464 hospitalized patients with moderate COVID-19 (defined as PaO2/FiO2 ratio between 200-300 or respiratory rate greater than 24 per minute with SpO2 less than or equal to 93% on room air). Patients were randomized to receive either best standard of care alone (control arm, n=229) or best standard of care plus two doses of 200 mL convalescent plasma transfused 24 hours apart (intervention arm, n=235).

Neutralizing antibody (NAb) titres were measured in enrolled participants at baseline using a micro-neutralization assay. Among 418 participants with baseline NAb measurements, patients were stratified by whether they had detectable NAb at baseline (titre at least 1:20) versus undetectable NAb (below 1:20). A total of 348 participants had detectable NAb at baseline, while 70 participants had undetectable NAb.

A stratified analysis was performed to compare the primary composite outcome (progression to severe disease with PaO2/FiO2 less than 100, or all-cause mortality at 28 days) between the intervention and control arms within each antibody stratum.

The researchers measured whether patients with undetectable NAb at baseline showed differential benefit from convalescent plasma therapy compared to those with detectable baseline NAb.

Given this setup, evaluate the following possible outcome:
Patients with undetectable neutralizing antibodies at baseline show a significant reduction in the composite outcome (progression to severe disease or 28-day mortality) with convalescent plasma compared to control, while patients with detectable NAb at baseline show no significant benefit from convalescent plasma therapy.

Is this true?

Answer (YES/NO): NO